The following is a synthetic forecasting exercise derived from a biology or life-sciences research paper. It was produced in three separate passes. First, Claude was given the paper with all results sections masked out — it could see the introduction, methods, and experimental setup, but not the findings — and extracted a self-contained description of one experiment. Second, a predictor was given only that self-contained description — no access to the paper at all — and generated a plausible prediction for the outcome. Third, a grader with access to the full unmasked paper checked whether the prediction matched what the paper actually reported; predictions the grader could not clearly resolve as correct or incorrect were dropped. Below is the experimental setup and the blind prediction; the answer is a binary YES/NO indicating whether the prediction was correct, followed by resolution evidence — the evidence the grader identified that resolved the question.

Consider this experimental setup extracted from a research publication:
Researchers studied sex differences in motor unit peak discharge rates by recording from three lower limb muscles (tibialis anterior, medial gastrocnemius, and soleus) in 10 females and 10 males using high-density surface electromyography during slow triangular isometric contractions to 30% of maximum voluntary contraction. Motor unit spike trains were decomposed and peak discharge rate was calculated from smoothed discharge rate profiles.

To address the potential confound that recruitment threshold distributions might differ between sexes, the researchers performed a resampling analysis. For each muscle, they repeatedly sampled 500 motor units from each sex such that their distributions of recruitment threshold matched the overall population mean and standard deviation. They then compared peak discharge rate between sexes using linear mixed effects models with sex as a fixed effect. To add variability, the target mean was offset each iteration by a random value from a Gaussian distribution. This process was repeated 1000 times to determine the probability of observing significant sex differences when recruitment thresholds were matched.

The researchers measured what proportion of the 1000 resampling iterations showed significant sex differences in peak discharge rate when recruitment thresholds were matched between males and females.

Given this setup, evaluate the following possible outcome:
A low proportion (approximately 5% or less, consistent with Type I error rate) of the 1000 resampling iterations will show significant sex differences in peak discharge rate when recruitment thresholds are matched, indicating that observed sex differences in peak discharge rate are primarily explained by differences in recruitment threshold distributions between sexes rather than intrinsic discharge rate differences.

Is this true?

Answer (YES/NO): NO